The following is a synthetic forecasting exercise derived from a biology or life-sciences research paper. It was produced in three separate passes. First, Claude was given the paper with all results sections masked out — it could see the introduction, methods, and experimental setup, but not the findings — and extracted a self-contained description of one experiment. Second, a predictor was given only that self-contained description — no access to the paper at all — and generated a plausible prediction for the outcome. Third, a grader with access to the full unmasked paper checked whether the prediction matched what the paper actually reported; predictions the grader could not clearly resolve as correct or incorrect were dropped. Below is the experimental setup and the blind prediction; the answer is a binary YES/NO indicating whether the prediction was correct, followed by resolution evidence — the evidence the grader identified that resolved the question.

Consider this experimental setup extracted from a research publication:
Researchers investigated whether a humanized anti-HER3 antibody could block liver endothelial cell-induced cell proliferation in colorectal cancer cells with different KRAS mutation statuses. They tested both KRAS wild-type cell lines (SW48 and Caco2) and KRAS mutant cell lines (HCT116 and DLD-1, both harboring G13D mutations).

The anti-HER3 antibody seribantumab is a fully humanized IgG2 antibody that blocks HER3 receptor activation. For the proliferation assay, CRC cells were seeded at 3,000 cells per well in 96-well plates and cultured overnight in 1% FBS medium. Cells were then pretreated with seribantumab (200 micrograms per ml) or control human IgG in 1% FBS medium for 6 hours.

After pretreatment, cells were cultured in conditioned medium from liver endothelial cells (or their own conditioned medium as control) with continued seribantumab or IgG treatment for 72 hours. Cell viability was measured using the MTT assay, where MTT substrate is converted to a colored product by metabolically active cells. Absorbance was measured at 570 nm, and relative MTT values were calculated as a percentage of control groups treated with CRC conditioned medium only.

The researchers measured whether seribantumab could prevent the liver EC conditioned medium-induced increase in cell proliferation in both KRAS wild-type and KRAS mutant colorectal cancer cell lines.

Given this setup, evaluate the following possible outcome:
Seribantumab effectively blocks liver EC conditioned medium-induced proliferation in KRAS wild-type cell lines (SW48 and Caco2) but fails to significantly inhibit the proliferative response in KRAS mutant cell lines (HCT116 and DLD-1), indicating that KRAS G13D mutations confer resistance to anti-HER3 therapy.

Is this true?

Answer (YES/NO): NO